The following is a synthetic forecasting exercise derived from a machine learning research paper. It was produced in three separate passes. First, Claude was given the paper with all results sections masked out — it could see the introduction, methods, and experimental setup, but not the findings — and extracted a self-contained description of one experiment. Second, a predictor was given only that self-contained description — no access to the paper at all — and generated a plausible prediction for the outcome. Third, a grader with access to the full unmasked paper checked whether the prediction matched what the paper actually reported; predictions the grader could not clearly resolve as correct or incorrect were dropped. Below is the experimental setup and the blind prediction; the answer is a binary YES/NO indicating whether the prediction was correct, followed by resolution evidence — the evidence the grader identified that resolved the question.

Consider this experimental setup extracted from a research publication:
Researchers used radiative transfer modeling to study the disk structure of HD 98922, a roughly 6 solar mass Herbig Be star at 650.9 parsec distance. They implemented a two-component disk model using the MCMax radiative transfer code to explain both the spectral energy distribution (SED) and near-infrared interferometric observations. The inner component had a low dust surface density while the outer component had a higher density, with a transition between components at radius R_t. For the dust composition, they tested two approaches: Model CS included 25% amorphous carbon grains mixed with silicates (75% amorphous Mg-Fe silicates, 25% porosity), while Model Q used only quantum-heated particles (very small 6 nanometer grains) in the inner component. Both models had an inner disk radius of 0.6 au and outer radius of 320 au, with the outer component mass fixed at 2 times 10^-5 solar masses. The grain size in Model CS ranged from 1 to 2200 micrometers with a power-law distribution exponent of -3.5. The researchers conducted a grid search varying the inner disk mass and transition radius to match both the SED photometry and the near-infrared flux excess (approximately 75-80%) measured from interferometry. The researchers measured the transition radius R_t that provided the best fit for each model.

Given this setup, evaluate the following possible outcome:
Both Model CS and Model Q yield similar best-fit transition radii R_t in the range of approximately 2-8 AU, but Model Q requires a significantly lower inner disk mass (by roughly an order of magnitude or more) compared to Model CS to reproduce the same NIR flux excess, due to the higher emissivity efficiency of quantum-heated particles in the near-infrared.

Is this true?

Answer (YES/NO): YES